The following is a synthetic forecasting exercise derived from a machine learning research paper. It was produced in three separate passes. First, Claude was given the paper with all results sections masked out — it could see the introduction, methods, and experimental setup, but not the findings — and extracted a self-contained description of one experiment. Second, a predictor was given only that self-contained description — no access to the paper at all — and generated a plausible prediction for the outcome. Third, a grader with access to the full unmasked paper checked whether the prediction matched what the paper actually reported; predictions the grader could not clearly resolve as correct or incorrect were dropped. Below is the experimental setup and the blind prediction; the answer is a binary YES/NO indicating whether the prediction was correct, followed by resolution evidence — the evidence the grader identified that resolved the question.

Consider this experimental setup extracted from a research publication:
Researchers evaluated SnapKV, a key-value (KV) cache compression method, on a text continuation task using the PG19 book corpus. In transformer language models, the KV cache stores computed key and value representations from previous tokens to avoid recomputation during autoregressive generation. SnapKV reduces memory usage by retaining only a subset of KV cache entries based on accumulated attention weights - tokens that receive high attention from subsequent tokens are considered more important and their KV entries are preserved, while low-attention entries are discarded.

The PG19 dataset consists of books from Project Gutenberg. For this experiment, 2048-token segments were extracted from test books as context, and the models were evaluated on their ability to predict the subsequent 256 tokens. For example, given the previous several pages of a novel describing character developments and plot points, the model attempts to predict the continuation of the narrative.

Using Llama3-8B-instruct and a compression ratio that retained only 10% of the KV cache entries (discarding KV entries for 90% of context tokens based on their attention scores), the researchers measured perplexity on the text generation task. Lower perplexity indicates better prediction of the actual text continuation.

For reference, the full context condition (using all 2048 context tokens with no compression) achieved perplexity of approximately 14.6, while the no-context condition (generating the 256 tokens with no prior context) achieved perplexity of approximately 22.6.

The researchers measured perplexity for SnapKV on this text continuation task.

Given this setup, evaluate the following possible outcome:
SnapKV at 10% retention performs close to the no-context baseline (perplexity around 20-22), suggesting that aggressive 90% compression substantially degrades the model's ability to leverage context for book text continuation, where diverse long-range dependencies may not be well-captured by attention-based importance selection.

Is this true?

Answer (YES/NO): NO